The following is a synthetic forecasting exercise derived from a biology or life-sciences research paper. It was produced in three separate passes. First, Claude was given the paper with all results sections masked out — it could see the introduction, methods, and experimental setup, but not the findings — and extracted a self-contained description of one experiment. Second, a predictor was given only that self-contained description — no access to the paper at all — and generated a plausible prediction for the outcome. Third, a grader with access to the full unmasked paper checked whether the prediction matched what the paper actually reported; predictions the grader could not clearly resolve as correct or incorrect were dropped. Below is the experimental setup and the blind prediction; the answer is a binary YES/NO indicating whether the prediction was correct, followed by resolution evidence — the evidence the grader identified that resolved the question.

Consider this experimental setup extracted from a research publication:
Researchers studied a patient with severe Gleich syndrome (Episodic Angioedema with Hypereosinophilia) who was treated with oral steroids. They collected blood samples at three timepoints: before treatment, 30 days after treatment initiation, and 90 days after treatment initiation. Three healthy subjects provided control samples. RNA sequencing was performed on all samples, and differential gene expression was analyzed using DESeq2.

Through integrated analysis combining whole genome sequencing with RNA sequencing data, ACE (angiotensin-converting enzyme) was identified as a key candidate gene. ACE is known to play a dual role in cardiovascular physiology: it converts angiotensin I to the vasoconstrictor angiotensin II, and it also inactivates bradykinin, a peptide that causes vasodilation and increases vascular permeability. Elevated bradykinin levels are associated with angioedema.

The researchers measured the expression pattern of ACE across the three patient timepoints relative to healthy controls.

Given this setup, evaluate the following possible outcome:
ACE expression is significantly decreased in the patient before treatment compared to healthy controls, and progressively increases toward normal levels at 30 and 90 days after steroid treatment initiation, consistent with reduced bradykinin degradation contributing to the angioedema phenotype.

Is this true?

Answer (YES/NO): NO